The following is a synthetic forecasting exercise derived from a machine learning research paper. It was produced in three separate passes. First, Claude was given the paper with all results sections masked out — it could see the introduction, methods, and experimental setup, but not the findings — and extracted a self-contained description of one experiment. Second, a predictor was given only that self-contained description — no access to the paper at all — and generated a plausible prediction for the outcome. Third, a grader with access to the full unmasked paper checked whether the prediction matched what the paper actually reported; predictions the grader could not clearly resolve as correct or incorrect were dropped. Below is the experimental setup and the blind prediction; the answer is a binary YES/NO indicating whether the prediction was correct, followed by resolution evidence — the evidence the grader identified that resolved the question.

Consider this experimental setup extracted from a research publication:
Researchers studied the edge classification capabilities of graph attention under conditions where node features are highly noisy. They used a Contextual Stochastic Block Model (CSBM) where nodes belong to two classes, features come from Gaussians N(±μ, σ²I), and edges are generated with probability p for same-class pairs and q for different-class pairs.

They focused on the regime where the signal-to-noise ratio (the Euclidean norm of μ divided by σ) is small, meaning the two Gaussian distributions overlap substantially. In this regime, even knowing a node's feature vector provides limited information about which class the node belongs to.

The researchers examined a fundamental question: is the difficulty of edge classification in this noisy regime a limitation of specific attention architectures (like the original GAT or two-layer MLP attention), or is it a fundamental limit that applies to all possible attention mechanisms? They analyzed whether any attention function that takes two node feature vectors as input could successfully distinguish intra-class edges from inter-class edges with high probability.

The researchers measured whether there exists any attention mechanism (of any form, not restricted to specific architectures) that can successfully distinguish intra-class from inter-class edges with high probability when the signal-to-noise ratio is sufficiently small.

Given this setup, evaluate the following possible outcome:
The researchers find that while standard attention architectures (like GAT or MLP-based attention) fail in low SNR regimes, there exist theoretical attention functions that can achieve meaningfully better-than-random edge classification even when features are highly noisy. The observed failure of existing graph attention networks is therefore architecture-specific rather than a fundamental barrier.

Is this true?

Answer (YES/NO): NO